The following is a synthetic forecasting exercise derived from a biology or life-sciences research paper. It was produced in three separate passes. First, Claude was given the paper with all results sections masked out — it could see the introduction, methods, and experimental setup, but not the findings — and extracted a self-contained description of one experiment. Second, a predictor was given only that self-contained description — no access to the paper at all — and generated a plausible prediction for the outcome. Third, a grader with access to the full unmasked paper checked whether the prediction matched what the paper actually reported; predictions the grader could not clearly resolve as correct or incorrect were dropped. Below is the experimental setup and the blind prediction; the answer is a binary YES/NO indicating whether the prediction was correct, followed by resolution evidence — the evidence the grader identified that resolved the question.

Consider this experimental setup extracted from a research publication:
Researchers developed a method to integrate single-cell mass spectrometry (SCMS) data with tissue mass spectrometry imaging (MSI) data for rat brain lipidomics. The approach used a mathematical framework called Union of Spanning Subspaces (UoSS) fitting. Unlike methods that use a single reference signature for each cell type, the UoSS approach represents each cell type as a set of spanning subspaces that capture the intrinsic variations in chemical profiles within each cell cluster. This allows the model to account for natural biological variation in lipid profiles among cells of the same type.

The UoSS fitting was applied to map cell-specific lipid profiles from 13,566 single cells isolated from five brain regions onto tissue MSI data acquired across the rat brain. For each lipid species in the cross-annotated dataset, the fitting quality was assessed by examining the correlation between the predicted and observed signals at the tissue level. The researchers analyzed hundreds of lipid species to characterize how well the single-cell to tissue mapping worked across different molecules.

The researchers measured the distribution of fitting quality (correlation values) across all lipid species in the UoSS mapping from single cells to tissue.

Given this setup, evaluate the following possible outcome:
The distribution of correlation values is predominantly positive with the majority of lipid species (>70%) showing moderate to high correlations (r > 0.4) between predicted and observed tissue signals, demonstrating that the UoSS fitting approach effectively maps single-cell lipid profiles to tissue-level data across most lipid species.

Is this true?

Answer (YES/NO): NO